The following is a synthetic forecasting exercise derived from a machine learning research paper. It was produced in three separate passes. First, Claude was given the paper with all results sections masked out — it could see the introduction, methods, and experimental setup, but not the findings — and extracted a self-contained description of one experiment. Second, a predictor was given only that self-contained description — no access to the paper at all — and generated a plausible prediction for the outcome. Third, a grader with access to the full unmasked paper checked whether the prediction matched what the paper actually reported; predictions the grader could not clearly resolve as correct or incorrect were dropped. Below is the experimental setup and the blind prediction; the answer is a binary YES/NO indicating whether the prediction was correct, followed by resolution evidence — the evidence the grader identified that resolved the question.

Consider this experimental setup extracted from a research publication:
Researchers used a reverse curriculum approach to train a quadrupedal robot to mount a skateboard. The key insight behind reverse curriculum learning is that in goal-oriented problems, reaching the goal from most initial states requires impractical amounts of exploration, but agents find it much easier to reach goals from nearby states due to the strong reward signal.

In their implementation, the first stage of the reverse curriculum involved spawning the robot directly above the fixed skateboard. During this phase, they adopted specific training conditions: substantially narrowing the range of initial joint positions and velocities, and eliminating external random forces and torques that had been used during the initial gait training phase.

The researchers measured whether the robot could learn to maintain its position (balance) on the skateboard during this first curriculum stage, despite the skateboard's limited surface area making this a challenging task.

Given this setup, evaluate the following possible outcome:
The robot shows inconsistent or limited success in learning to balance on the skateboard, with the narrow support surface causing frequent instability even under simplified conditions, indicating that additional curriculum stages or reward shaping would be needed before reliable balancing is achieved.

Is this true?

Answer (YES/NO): NO